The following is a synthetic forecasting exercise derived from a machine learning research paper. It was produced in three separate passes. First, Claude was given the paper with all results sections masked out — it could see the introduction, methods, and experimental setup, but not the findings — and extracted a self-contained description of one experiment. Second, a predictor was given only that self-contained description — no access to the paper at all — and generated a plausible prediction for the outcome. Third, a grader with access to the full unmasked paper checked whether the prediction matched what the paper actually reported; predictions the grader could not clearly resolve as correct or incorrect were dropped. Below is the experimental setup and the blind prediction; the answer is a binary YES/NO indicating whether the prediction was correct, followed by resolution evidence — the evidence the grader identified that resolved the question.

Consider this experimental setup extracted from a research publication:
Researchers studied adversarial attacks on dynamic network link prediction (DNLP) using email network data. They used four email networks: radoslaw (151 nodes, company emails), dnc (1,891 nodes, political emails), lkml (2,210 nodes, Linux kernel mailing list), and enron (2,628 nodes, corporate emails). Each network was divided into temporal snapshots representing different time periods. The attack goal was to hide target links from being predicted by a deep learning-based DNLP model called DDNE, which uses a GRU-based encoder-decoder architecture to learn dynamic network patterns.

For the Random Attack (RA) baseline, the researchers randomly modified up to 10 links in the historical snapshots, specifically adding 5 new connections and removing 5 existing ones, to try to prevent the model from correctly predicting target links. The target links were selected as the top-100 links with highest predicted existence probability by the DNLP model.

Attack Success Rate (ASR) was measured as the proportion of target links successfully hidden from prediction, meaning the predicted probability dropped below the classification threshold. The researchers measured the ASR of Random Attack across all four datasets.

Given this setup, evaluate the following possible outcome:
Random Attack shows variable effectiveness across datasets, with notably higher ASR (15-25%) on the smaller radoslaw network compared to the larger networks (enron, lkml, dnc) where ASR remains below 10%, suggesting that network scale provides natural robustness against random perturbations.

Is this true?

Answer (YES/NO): NO